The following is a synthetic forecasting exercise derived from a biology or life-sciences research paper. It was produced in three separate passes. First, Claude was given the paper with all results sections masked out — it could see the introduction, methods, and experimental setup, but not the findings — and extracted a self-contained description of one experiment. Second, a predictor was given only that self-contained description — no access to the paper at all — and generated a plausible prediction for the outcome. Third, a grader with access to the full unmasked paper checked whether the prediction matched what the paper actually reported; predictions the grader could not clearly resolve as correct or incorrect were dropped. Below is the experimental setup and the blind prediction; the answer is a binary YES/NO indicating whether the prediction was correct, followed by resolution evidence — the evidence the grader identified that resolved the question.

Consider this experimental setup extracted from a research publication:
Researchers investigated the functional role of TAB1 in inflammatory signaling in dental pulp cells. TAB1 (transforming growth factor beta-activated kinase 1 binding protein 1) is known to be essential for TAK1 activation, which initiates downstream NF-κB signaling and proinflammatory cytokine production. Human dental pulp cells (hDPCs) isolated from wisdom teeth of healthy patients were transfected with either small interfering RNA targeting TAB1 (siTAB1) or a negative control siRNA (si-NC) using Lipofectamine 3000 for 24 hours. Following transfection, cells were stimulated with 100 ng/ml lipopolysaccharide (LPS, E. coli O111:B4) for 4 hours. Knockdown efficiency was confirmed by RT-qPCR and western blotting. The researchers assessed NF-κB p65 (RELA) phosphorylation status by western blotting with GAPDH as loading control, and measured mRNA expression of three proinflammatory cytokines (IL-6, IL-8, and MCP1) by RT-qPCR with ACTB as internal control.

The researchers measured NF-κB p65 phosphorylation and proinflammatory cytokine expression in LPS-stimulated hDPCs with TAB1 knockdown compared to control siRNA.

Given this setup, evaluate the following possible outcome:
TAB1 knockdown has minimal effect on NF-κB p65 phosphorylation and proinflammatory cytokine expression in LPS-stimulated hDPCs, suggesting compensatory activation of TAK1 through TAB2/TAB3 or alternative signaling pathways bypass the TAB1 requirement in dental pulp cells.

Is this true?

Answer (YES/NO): NO